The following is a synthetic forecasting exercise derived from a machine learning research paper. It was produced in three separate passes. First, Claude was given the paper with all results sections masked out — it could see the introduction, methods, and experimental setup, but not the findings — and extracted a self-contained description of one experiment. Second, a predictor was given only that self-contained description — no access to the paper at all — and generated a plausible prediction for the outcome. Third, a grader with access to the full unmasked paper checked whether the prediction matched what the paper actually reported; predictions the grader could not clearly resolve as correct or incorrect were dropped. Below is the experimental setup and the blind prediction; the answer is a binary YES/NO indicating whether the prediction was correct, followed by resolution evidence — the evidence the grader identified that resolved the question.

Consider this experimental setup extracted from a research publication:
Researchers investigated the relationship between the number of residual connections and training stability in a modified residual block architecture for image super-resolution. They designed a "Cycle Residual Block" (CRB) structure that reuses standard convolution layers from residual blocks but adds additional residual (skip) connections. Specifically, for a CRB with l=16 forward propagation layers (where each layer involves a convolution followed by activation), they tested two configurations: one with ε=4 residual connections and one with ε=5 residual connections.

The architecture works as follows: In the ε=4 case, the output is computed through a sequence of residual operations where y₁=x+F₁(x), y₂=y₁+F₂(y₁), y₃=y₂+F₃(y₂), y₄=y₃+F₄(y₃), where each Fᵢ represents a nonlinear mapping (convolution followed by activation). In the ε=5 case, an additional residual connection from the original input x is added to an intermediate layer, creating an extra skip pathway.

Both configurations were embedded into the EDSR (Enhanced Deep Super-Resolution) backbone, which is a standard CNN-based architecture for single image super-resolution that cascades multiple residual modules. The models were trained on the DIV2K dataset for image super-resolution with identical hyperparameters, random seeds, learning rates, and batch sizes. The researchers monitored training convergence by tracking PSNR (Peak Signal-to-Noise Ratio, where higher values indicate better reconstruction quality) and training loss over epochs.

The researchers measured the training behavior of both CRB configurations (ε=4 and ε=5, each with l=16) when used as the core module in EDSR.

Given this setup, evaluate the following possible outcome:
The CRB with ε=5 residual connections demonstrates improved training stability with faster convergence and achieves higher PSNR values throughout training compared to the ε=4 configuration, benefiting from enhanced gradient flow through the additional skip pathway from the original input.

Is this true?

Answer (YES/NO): NO